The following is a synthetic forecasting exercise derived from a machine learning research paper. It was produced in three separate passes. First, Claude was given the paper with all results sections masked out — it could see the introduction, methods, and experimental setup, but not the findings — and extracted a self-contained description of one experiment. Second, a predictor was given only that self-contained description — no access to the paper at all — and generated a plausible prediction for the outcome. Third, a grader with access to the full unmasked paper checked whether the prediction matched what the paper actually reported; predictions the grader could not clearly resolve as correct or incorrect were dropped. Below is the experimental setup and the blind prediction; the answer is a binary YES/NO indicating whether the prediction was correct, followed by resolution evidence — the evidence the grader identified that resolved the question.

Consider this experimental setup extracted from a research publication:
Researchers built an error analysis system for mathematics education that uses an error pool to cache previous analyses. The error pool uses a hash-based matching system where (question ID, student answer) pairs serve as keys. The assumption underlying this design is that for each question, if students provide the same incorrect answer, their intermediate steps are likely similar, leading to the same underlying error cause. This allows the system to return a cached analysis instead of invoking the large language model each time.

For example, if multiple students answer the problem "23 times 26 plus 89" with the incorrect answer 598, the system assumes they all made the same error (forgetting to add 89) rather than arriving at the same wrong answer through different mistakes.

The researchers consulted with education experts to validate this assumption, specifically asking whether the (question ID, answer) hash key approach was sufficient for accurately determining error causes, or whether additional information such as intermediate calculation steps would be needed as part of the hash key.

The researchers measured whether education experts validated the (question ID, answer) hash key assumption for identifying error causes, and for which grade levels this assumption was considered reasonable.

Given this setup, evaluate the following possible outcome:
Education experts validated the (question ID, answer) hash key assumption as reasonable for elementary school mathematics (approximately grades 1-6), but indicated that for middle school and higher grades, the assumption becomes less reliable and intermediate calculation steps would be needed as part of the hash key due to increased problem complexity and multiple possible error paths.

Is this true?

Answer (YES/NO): NO